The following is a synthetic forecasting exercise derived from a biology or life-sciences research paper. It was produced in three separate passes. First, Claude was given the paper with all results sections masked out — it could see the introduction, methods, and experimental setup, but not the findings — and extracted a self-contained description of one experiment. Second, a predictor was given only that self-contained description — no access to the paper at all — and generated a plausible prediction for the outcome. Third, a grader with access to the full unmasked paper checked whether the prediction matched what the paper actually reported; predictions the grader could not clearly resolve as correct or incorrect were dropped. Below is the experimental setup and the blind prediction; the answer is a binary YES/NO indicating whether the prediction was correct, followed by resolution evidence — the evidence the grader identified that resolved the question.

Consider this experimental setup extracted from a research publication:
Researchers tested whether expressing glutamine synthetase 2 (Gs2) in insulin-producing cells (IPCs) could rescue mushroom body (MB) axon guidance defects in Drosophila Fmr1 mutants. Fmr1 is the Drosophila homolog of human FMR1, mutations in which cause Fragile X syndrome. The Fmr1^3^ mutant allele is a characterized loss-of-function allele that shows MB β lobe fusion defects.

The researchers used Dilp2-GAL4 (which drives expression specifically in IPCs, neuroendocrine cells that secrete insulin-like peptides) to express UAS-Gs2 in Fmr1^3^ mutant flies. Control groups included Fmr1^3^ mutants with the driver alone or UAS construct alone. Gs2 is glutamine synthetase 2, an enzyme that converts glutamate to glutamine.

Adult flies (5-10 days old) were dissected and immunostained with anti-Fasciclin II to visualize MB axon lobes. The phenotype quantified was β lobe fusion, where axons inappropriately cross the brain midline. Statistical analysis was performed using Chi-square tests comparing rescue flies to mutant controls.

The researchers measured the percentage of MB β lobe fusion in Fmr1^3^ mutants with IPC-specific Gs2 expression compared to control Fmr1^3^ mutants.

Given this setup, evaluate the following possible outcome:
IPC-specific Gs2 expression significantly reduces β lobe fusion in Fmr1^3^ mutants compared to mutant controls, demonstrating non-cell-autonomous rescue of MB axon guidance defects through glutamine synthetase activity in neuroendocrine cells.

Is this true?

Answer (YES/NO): YES